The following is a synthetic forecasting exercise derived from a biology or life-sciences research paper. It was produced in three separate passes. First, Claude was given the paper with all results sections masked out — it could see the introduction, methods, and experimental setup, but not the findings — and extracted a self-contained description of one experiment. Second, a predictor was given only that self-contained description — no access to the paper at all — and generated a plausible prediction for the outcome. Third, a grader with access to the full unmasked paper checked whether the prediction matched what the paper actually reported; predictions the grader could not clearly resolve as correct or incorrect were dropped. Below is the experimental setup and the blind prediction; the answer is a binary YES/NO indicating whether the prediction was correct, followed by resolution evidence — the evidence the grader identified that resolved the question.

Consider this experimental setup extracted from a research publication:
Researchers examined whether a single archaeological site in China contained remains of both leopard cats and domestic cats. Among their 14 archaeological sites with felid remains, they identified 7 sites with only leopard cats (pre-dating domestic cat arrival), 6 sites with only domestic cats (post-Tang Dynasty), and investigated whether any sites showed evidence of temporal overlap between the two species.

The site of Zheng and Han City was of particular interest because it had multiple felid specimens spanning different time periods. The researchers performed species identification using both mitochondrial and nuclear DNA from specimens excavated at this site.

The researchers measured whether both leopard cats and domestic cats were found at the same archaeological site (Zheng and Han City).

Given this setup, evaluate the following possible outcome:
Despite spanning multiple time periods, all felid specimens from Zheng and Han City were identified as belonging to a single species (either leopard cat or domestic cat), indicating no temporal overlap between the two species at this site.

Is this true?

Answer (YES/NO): NO